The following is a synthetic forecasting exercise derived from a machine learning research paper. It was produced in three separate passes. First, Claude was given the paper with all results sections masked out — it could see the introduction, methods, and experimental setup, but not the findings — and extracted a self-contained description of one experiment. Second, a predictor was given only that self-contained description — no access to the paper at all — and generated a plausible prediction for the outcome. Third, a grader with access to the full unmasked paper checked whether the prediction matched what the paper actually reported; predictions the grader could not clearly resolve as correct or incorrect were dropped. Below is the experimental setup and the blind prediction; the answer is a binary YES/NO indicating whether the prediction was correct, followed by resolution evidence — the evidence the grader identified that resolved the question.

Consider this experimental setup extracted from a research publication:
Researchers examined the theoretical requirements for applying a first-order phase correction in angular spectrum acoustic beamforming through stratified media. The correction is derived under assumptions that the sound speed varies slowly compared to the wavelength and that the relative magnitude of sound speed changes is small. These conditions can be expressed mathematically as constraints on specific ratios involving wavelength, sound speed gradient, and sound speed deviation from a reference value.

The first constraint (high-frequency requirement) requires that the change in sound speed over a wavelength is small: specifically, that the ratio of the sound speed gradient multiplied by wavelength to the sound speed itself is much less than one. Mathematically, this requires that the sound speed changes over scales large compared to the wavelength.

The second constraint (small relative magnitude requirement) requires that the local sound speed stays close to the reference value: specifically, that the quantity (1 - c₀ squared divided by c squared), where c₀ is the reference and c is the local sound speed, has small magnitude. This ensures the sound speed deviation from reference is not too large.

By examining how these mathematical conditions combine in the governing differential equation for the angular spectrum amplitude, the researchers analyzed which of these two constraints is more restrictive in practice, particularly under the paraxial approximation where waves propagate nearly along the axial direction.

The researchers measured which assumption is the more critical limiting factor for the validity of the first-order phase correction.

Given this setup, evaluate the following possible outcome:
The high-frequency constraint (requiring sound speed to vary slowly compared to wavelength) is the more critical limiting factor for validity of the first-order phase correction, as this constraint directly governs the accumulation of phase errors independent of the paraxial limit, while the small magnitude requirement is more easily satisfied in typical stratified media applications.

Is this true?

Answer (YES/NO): YES